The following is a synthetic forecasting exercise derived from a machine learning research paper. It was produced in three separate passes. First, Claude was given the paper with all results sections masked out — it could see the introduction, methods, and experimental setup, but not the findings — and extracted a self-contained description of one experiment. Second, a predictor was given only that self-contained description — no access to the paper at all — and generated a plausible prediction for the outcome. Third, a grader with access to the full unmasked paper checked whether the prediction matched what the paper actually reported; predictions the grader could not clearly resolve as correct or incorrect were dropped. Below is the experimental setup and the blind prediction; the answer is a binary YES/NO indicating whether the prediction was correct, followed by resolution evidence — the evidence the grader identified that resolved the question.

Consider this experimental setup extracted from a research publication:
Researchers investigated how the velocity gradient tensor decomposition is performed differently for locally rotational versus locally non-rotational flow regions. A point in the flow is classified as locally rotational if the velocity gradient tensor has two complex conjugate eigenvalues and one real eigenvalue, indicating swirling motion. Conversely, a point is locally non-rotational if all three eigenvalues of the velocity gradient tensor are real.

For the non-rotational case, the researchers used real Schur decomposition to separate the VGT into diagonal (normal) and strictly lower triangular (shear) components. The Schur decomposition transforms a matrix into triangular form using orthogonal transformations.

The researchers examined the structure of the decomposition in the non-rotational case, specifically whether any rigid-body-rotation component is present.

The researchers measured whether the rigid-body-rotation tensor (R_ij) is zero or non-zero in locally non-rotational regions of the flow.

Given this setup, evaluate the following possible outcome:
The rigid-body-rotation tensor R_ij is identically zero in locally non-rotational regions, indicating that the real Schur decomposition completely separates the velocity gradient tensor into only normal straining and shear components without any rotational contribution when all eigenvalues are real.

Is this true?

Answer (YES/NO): YES